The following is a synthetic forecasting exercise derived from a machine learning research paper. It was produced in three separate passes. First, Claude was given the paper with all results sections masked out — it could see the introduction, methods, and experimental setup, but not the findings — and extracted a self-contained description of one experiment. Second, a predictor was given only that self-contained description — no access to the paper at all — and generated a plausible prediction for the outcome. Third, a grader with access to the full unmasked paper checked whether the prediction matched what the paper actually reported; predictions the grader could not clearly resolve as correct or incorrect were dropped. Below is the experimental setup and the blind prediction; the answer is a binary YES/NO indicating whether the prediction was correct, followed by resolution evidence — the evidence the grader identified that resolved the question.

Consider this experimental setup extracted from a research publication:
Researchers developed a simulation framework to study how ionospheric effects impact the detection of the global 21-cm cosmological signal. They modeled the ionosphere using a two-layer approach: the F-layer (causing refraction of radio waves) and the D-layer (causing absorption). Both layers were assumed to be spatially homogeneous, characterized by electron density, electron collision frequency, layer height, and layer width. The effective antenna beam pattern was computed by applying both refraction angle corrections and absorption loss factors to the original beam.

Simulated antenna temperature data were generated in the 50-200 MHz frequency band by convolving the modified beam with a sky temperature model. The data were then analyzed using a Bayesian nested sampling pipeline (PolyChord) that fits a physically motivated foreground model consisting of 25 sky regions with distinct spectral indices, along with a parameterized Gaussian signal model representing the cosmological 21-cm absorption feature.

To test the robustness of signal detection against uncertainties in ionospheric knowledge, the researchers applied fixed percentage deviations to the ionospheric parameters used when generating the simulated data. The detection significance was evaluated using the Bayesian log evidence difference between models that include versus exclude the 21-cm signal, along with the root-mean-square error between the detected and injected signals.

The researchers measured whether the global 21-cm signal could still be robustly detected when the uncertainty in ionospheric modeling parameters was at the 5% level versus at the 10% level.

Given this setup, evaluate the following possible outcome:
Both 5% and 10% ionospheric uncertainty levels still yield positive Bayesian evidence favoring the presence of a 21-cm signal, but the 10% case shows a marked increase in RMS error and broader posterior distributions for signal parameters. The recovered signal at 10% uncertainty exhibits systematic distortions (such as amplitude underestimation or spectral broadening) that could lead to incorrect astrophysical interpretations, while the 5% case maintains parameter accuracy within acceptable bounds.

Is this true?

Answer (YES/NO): NO